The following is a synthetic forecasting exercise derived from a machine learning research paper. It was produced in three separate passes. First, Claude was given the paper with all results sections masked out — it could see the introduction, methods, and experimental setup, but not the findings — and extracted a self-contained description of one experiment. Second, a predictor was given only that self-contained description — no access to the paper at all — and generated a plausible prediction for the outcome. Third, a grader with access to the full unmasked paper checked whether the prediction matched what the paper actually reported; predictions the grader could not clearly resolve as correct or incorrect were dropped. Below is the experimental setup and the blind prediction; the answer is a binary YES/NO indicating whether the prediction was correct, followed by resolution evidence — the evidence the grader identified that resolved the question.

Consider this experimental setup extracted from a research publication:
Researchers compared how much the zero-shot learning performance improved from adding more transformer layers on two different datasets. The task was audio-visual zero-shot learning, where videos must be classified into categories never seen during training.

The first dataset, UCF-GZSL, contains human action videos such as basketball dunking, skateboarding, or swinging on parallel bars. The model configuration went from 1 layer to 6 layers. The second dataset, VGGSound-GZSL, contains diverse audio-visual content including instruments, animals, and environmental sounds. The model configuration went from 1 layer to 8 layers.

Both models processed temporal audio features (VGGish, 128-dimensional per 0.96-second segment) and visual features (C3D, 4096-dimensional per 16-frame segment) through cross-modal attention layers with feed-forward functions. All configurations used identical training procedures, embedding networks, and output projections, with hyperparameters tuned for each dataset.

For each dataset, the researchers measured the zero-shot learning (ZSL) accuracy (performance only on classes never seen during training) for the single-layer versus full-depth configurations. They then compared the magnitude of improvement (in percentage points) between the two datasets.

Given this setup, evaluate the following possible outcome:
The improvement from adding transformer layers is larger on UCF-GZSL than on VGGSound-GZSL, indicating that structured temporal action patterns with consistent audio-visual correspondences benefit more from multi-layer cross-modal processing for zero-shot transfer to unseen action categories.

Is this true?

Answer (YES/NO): YES